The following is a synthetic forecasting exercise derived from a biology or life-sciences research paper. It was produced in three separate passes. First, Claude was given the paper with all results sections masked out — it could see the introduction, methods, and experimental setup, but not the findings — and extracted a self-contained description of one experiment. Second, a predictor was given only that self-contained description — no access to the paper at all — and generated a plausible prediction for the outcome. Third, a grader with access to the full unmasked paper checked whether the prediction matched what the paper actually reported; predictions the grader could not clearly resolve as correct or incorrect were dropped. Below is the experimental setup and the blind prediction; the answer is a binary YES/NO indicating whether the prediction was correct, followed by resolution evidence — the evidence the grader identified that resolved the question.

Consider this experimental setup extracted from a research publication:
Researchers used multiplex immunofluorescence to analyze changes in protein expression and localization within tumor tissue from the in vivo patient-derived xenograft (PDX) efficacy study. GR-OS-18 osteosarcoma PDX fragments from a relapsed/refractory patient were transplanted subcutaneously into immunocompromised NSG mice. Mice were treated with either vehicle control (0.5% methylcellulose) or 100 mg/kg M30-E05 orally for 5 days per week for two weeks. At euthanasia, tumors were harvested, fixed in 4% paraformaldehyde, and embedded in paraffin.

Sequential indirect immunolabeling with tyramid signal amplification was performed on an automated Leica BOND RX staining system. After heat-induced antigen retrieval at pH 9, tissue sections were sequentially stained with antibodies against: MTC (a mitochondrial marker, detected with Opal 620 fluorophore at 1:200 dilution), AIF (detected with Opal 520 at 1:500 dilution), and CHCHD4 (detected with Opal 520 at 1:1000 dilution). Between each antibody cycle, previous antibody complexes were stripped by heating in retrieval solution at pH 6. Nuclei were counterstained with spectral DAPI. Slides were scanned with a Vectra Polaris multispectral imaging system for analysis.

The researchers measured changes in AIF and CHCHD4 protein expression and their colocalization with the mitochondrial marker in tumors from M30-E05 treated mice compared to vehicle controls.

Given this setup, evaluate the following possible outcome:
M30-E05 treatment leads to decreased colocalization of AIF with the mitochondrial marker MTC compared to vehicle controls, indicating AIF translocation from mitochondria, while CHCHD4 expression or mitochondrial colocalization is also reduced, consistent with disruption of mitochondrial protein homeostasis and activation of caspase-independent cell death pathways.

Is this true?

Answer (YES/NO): NO